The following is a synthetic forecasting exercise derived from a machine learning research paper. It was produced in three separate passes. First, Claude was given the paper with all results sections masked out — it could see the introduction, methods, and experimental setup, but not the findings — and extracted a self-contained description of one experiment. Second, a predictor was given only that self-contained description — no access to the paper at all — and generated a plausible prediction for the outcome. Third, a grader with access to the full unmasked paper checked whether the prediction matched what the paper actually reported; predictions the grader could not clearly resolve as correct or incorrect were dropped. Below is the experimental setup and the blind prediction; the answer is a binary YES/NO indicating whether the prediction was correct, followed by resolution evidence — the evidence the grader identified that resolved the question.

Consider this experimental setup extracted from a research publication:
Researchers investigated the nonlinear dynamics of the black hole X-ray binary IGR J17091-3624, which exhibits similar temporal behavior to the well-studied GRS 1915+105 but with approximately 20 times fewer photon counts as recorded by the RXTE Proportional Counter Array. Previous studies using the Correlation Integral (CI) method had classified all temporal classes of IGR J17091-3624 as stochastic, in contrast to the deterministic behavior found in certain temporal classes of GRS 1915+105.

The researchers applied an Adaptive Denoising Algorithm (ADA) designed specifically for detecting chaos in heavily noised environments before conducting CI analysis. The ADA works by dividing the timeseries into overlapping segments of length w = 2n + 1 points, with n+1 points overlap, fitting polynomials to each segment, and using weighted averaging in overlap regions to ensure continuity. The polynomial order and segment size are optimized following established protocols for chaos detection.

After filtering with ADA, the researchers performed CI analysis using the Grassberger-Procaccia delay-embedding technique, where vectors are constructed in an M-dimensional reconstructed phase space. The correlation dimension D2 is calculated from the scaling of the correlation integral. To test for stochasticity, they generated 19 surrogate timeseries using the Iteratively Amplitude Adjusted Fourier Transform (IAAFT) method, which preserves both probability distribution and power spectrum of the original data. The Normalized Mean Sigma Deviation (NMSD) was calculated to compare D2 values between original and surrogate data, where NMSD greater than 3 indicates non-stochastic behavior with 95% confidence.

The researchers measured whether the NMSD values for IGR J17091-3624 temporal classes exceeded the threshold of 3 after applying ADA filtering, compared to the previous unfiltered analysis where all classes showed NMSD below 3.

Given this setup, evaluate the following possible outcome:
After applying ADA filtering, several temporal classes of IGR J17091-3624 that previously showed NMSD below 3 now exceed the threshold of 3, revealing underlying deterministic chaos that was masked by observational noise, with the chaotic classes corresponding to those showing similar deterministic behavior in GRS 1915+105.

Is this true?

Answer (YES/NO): YES